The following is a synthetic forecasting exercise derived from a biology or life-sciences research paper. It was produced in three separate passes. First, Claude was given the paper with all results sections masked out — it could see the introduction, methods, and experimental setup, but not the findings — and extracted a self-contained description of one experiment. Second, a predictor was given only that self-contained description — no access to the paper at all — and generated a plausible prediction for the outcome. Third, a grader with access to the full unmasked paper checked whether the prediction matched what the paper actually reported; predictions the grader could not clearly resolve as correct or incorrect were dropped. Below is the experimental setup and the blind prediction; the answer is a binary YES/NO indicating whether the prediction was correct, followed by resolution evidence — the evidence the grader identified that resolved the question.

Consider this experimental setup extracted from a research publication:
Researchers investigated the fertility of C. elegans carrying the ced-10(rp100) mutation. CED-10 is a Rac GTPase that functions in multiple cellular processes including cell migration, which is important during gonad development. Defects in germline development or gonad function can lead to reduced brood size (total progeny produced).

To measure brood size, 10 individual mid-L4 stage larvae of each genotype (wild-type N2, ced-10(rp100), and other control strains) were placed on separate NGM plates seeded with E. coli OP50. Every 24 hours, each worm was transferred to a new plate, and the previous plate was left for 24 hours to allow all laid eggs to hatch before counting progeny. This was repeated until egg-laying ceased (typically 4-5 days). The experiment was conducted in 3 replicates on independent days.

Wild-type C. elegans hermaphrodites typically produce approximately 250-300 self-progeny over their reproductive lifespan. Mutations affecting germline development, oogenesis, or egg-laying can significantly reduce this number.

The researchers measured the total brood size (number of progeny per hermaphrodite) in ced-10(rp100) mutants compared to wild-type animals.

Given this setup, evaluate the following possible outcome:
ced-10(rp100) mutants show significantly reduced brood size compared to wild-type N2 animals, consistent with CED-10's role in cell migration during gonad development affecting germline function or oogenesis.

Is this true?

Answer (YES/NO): NO